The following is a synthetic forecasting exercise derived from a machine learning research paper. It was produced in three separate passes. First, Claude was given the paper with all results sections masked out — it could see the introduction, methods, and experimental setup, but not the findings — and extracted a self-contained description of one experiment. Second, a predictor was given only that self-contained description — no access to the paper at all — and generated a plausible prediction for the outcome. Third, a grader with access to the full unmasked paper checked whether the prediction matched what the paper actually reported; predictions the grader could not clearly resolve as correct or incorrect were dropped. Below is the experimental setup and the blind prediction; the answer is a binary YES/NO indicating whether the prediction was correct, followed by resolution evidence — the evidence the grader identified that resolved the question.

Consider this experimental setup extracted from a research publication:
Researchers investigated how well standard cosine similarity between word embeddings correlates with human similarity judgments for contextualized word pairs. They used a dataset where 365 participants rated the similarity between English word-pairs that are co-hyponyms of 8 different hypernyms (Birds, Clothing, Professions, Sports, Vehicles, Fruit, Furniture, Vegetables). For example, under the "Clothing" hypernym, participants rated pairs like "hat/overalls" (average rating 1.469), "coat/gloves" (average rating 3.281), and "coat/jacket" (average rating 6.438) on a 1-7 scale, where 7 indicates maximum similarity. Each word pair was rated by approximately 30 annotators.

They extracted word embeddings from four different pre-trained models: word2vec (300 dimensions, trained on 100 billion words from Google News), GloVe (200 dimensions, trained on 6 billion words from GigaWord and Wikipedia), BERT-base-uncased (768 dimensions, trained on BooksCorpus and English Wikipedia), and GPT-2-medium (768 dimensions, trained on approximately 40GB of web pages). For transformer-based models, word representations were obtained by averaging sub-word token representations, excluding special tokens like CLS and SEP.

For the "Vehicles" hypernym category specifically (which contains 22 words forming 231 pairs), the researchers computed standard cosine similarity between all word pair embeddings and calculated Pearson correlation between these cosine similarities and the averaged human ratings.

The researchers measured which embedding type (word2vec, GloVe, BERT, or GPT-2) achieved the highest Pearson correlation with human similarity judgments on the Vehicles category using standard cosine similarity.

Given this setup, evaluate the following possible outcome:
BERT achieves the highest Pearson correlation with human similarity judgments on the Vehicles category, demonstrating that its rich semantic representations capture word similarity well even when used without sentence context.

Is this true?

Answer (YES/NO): NO